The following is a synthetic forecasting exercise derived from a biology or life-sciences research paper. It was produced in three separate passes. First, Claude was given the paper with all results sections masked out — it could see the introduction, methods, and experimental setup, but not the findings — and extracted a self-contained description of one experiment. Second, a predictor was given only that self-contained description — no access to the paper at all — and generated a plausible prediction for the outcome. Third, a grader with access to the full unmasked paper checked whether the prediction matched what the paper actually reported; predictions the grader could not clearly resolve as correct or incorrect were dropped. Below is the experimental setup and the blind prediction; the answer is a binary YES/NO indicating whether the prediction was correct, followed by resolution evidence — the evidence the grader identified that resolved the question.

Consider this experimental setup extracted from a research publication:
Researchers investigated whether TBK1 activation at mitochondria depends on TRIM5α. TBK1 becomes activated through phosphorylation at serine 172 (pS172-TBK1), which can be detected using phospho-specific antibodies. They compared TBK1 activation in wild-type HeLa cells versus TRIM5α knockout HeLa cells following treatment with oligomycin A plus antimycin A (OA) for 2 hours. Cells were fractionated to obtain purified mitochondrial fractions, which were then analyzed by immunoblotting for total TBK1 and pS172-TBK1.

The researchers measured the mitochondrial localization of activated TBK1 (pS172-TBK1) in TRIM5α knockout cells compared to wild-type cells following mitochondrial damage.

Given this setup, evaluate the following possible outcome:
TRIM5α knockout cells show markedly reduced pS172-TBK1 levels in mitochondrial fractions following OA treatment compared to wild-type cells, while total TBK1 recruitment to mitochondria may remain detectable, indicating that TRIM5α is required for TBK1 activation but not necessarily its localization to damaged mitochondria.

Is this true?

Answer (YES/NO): YES